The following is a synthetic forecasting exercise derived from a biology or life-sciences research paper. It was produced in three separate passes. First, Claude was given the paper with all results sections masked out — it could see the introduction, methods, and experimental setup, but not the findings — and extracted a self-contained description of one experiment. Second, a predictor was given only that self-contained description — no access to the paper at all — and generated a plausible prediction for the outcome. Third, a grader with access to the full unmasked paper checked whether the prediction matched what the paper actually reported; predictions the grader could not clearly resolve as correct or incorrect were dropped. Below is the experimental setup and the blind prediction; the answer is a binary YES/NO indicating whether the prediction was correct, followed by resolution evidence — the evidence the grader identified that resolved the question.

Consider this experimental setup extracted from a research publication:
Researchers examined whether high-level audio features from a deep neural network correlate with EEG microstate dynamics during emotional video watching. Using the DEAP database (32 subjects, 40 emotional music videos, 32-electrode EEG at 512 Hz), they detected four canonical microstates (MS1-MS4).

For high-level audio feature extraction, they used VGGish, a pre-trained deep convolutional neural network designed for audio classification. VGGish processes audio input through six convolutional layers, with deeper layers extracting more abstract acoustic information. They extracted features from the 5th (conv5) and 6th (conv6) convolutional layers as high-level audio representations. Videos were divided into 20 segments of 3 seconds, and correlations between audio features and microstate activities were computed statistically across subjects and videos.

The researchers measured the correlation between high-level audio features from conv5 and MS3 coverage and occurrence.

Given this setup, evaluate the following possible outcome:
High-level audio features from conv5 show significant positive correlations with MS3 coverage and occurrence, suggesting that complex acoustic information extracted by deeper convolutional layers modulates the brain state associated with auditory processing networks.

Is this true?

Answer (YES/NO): NO